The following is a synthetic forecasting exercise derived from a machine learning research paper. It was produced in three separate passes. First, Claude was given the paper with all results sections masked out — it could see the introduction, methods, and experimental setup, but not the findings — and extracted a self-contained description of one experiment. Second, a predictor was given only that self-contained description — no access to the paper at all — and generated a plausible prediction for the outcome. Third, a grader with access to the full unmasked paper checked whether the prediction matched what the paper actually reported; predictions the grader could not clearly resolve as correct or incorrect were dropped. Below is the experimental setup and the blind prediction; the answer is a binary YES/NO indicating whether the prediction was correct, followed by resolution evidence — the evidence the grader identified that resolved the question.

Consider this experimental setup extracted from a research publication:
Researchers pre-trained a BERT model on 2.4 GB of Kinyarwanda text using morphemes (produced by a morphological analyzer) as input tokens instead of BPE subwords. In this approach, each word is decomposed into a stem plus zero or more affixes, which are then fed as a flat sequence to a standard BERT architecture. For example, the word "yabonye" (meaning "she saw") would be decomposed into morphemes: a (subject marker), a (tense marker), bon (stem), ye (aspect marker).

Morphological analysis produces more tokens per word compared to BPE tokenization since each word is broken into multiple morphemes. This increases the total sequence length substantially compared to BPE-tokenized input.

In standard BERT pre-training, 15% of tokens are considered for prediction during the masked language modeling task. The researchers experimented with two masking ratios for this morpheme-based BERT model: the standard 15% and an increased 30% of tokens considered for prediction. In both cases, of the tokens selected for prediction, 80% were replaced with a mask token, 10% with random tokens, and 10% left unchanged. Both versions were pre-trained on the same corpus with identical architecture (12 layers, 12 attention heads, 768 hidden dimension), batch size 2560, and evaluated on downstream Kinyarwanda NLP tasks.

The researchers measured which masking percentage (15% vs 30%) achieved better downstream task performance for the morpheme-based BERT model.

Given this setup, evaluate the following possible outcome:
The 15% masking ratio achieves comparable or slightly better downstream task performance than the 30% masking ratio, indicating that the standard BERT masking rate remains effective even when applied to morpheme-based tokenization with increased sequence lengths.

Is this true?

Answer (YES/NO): NO